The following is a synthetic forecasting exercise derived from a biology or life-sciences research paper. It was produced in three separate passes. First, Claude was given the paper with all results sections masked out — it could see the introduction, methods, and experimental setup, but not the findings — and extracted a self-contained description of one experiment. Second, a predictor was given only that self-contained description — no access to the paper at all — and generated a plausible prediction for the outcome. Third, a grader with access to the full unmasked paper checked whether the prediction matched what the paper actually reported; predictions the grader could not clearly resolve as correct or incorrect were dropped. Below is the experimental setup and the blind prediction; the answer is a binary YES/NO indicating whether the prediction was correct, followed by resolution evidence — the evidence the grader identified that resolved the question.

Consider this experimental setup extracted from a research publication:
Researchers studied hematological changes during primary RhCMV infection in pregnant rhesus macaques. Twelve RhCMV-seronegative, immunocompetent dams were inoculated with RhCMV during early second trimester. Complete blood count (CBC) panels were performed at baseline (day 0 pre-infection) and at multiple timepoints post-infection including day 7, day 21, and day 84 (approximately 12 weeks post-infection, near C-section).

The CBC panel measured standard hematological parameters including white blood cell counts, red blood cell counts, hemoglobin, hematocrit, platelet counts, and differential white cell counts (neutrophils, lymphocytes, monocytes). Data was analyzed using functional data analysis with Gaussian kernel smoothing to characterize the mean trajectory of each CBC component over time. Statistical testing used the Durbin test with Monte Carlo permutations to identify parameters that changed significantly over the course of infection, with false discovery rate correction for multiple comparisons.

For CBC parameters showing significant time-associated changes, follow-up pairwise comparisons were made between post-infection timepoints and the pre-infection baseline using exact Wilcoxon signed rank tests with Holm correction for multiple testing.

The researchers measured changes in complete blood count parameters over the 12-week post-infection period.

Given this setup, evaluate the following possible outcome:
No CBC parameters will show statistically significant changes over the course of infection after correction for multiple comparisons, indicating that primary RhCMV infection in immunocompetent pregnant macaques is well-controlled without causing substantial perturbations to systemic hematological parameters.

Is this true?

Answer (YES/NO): NO